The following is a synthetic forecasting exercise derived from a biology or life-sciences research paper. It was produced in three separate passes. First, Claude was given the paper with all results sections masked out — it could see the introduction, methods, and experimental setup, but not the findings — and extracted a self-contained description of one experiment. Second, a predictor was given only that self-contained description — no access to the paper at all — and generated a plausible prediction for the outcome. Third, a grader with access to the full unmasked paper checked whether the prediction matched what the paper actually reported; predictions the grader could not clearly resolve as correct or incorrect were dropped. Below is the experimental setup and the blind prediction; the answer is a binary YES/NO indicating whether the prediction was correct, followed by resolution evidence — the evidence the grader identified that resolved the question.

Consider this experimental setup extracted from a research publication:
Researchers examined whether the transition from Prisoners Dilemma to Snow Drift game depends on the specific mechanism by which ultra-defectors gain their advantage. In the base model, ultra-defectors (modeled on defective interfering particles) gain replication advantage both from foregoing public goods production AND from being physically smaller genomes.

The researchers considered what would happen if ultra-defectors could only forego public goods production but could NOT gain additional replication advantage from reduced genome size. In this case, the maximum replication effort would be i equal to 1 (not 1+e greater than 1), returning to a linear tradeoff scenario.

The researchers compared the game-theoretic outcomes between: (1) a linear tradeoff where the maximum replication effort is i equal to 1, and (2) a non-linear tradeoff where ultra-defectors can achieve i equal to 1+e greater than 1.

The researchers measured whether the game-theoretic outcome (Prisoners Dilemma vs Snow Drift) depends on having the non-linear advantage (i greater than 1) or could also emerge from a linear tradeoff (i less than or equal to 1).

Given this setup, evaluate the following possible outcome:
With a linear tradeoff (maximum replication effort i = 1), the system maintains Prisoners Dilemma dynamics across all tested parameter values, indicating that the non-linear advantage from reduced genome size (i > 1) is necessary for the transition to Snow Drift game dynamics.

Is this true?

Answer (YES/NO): YES